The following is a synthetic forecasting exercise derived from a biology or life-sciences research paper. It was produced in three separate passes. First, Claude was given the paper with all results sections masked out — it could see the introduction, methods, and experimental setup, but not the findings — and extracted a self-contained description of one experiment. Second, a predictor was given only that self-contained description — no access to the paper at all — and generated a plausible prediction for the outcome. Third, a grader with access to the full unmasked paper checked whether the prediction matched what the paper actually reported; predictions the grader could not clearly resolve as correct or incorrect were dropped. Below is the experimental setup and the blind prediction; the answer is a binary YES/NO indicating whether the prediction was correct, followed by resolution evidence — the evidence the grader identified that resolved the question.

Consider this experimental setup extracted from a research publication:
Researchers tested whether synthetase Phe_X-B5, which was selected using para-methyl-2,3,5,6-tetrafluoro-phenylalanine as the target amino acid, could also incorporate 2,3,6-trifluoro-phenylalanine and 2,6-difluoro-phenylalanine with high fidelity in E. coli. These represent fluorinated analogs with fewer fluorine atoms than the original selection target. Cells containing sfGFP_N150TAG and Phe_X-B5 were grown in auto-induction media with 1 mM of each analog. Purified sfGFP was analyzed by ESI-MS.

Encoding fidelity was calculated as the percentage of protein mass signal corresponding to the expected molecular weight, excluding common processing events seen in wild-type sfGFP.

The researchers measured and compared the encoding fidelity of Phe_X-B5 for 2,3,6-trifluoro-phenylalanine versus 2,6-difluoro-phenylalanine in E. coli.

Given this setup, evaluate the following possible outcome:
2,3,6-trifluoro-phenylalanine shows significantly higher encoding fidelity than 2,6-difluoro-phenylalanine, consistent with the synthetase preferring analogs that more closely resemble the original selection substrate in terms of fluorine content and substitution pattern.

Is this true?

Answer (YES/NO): YES